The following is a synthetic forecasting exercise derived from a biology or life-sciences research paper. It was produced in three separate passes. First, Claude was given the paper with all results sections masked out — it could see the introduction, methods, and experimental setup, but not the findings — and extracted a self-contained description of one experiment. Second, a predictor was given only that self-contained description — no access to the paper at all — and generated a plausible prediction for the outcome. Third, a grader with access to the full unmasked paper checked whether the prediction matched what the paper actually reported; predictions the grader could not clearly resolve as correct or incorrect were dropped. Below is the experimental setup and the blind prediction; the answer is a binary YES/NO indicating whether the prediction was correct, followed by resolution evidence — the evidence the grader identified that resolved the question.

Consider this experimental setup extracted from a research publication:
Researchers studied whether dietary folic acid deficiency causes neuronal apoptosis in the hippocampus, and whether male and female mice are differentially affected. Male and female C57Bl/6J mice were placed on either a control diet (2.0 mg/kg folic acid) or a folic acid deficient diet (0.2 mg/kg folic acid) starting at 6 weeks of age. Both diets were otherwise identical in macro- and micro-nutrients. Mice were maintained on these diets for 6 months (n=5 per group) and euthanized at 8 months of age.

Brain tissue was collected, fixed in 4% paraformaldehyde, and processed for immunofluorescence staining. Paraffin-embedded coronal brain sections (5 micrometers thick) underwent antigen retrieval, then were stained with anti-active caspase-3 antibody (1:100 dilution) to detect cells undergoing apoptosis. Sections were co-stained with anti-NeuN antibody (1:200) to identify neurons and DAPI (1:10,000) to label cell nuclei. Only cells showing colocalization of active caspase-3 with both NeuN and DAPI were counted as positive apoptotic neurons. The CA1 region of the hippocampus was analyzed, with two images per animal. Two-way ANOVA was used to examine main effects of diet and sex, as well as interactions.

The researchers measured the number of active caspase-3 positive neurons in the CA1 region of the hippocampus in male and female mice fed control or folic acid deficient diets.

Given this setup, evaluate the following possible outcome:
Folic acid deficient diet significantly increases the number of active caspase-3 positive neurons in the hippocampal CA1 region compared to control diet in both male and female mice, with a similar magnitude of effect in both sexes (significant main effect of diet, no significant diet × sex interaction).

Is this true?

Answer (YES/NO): NO